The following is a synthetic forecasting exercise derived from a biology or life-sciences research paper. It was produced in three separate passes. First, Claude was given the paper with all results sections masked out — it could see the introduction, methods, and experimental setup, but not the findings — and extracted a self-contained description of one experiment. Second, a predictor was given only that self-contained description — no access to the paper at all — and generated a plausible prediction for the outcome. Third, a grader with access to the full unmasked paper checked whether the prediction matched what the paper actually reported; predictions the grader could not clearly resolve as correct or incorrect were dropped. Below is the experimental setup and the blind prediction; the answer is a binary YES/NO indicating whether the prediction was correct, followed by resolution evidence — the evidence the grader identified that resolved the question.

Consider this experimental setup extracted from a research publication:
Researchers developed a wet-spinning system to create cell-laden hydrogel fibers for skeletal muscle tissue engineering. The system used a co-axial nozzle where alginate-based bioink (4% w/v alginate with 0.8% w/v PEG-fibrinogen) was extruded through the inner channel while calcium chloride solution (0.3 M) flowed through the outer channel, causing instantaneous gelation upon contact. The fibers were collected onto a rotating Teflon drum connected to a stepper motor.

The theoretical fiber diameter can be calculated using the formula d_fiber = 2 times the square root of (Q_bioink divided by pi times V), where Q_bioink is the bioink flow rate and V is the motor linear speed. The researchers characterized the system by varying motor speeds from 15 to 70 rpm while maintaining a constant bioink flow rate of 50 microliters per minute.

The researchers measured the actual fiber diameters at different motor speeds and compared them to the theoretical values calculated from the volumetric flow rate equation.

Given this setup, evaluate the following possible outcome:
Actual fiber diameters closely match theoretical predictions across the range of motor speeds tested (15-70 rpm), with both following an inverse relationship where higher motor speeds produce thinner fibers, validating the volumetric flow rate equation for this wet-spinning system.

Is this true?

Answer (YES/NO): NO